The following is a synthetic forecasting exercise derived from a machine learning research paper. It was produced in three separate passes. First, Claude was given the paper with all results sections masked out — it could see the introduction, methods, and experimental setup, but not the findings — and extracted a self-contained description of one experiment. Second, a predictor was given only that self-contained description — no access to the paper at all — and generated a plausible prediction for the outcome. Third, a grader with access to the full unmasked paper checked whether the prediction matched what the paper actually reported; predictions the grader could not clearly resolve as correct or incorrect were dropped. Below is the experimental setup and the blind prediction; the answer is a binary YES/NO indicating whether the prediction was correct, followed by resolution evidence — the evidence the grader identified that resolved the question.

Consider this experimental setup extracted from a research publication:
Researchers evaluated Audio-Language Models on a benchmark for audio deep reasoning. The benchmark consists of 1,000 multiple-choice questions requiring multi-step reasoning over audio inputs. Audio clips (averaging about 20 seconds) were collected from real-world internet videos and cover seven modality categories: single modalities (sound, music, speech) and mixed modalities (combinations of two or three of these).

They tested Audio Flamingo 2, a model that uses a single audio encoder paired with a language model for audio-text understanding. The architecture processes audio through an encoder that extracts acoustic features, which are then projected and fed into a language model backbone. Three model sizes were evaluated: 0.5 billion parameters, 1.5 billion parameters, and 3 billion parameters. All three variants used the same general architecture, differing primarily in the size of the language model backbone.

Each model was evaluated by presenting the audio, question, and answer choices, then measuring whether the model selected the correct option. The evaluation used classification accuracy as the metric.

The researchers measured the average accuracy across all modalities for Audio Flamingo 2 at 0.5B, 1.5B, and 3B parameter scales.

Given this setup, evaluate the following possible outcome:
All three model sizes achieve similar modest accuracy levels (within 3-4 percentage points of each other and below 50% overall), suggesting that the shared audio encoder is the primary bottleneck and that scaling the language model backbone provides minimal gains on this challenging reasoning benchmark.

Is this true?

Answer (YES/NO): NO